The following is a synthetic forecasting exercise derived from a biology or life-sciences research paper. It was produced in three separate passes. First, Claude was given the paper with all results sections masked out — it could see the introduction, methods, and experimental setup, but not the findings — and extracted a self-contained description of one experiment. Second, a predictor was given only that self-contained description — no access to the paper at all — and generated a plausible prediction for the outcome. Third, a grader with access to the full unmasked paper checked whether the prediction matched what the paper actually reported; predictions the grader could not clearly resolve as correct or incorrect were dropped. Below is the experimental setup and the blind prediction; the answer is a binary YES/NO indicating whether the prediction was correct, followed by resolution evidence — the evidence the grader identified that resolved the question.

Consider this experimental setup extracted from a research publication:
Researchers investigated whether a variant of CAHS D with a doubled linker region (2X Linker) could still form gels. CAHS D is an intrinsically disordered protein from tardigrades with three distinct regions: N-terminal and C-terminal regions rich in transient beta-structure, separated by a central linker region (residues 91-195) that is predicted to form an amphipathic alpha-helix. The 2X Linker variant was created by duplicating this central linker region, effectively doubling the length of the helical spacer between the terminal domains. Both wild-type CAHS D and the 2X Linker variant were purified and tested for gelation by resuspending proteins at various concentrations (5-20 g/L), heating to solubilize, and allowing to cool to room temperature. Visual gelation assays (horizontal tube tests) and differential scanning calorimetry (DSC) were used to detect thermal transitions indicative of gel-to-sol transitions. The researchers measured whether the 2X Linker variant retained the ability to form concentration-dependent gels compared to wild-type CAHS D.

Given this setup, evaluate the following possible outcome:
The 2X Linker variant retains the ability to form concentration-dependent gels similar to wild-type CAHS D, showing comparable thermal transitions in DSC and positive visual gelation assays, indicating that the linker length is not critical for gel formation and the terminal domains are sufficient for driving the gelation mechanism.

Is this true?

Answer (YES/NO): NO